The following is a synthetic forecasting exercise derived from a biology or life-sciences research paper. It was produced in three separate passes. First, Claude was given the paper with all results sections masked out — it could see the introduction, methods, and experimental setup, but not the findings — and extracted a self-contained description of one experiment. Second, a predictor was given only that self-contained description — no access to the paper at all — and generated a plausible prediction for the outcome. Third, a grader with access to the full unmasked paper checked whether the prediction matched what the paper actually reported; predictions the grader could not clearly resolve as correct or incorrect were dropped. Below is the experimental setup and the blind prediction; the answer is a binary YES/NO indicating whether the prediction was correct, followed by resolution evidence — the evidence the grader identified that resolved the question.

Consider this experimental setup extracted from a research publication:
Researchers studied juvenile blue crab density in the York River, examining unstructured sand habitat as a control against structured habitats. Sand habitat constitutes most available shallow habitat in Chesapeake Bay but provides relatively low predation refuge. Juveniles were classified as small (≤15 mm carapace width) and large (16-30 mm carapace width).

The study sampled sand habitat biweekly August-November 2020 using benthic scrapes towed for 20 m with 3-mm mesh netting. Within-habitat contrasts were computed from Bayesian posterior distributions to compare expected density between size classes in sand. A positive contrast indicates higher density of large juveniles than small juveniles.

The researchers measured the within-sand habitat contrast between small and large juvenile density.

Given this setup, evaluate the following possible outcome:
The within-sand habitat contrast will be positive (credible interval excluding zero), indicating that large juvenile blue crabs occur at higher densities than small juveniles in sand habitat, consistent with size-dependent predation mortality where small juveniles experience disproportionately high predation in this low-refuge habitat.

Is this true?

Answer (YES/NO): NO